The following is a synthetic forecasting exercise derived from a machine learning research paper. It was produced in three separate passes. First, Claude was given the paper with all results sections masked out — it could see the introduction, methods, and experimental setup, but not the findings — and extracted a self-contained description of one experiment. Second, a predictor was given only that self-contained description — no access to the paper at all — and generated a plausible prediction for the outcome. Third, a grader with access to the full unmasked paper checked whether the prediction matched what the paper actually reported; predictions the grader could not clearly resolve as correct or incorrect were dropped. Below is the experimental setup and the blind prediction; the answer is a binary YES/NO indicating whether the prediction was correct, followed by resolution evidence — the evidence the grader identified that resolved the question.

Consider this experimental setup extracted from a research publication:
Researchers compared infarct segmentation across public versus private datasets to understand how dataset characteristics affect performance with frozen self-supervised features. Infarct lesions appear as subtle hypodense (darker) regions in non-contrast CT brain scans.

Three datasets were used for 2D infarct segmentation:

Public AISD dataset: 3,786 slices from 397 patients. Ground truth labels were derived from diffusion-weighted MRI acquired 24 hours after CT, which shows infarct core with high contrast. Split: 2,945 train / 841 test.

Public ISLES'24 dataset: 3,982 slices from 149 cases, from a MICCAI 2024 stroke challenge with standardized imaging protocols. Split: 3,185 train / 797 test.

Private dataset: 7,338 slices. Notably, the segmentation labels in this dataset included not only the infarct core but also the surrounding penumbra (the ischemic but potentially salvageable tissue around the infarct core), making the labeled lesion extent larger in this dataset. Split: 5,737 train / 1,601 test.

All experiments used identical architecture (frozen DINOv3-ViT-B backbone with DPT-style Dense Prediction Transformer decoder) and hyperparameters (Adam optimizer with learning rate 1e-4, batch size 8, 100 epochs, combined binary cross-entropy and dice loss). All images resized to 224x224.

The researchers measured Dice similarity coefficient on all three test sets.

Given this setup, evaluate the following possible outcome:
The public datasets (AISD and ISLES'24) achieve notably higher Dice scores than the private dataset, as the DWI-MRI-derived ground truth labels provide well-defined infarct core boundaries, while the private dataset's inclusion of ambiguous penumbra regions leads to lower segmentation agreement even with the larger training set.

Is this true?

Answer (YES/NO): NO